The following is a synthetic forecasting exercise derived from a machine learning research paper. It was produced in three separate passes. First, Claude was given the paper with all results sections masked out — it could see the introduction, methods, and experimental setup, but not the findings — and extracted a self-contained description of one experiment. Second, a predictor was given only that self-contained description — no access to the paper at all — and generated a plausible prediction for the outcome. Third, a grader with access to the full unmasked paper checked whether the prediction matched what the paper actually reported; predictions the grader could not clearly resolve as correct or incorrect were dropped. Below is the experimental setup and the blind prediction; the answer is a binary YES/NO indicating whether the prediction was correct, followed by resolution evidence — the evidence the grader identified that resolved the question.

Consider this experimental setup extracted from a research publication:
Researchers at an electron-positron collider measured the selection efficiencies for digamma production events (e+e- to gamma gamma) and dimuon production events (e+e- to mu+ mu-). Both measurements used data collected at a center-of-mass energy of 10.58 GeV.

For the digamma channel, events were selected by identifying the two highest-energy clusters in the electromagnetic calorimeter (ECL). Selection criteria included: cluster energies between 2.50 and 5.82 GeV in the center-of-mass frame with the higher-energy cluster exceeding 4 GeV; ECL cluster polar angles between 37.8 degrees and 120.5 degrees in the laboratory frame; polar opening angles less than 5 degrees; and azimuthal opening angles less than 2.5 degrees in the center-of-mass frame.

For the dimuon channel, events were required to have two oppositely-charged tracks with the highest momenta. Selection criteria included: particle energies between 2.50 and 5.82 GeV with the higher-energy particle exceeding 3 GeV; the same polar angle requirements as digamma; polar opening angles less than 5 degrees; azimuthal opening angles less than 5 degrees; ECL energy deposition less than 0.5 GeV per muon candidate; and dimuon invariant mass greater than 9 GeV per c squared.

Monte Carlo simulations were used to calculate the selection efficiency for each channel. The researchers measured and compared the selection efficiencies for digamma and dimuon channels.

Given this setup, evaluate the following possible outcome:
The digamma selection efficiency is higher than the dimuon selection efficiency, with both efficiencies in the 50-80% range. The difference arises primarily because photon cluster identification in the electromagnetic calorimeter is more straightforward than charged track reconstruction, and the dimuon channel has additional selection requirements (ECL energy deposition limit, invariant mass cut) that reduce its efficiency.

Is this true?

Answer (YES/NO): NO